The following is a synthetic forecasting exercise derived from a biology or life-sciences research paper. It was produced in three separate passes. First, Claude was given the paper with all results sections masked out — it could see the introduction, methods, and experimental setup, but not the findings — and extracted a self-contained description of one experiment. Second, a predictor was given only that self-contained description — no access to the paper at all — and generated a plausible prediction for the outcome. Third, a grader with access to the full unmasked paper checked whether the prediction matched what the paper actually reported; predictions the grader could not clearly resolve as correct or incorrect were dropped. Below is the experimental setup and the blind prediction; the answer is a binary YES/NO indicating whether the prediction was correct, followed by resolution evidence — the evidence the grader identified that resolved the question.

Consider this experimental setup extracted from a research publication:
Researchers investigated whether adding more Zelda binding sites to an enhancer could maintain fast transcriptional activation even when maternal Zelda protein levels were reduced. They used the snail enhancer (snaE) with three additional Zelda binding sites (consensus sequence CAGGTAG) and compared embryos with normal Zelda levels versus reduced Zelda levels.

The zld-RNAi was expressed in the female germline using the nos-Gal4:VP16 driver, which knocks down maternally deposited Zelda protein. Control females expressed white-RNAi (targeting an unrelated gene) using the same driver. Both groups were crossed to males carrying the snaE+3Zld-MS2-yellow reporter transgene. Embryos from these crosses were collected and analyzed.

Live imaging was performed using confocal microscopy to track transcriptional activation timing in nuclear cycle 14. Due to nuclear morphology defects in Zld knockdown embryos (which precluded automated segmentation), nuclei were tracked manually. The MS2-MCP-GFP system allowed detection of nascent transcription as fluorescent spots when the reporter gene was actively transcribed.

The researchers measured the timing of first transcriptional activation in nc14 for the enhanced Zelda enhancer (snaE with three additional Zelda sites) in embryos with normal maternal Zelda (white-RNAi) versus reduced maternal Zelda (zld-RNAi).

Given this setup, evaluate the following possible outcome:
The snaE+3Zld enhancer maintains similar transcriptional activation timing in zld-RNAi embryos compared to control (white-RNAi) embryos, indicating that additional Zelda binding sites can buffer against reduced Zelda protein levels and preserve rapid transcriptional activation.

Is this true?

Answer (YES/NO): NO